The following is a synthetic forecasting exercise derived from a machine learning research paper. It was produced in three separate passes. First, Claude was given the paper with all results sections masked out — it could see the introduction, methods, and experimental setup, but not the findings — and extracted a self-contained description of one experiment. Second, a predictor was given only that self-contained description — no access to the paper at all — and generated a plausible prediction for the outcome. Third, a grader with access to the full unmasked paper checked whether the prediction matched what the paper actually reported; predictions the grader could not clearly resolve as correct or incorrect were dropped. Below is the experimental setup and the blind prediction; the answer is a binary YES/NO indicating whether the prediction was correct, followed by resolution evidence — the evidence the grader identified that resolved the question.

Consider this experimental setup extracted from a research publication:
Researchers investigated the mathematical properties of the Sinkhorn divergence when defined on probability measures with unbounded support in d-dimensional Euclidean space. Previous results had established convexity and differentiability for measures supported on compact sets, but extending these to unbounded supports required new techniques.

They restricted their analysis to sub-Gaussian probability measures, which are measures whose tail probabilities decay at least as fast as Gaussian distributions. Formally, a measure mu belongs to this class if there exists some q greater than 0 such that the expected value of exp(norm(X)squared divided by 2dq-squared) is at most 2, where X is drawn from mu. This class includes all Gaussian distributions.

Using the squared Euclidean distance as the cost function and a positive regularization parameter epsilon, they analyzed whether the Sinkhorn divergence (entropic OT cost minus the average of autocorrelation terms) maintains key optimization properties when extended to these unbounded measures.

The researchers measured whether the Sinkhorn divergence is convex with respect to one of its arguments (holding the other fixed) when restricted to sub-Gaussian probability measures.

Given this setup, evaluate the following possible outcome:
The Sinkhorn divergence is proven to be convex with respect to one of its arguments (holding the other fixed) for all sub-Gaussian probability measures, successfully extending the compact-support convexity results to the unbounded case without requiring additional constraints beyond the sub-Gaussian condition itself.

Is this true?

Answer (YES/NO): YES